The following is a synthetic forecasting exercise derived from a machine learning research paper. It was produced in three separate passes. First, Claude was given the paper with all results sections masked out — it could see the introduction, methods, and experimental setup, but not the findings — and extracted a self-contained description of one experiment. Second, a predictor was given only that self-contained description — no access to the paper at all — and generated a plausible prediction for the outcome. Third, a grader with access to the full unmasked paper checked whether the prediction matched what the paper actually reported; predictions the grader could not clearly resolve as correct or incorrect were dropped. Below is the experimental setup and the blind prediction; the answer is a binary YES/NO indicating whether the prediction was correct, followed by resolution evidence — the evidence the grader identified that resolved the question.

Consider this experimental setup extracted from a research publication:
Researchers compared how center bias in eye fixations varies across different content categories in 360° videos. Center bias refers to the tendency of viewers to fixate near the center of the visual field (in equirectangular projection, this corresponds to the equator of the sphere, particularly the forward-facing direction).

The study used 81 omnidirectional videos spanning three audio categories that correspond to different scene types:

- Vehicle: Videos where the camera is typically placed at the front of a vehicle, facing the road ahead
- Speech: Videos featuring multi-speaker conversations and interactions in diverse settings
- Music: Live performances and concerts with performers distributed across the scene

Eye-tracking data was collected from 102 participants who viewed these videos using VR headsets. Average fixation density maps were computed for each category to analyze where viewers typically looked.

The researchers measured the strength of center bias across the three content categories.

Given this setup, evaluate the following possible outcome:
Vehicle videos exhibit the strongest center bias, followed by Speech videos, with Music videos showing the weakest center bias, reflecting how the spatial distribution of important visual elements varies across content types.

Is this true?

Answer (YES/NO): NO